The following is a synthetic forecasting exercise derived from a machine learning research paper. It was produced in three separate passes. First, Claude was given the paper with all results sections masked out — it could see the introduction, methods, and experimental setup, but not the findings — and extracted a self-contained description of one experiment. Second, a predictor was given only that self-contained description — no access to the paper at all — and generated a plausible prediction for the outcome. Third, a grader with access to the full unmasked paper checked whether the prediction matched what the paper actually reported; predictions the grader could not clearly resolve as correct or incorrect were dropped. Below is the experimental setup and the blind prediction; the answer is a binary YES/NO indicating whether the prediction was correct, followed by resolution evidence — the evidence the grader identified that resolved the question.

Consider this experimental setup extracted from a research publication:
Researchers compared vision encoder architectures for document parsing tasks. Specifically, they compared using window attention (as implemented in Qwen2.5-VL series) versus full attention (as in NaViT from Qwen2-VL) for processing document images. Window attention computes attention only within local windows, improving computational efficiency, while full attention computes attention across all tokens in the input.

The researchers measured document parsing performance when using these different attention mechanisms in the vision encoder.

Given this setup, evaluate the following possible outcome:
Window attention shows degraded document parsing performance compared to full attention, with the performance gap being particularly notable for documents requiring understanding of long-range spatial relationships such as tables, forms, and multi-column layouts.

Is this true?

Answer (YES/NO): NO